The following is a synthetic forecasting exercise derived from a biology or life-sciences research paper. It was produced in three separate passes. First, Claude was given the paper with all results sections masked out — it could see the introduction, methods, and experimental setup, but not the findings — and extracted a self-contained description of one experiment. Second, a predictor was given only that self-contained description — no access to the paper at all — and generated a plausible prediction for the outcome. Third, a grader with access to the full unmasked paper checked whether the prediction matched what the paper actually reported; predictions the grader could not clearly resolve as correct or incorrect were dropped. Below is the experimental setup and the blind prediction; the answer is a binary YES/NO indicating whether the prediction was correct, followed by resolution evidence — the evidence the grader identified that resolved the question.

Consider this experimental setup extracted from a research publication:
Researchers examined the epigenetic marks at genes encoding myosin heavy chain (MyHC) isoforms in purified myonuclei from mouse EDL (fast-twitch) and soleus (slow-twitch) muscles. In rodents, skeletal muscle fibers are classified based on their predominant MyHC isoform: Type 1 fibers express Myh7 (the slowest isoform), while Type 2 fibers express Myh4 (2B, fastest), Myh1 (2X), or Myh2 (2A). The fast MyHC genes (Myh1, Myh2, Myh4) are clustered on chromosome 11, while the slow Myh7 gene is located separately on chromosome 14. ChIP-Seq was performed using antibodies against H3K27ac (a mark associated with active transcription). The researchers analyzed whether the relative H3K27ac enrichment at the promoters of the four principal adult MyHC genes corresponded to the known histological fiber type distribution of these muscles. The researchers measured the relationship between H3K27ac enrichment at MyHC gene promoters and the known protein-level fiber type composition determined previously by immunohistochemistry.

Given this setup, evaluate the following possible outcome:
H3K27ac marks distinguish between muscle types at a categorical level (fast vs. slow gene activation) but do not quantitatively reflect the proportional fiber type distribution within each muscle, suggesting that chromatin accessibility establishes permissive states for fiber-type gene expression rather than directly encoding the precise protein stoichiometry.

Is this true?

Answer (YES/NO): NO